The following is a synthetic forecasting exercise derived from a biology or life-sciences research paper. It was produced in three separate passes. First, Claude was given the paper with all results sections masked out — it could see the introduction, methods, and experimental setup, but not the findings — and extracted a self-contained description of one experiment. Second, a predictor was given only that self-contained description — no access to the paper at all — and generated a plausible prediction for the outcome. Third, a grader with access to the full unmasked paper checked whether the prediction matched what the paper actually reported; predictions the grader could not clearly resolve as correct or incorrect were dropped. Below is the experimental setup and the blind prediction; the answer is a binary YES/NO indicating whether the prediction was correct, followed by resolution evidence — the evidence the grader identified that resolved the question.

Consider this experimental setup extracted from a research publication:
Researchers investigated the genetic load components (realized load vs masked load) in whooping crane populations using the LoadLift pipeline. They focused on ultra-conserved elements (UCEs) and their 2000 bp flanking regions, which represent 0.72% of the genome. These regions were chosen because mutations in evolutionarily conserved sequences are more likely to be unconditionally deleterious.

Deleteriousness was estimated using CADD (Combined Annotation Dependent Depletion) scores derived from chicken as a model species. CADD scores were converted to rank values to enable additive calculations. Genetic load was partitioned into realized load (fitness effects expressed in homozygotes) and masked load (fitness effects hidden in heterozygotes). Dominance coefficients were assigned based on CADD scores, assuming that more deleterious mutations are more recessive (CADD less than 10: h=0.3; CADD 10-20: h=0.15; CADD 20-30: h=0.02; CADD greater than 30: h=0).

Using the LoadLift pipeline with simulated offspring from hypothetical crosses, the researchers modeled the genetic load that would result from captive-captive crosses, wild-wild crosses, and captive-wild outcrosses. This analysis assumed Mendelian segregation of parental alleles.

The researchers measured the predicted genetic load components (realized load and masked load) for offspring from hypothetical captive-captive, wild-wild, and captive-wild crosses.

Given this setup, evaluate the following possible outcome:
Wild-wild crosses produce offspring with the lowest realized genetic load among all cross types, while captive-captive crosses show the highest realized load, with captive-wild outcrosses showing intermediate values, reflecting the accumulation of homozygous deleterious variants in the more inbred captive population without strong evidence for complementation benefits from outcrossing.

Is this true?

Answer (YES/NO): NO